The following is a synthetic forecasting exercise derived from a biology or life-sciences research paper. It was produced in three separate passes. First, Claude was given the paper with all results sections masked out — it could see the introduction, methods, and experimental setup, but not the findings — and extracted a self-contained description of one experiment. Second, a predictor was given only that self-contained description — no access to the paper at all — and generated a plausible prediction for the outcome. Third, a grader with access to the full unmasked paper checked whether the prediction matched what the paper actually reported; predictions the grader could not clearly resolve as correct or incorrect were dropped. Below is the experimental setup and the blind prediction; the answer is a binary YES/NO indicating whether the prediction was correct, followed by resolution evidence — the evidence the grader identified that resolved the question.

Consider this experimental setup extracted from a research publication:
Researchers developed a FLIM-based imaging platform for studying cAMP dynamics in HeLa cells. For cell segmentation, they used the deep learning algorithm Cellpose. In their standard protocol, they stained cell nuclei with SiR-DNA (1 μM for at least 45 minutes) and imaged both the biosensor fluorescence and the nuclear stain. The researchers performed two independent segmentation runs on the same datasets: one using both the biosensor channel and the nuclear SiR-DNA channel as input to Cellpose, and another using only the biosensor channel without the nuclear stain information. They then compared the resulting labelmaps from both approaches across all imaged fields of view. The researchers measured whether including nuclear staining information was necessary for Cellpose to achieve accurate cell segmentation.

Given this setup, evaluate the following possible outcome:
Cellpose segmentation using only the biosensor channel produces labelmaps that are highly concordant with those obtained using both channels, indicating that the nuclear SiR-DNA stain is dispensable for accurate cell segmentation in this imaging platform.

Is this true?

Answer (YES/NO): YES